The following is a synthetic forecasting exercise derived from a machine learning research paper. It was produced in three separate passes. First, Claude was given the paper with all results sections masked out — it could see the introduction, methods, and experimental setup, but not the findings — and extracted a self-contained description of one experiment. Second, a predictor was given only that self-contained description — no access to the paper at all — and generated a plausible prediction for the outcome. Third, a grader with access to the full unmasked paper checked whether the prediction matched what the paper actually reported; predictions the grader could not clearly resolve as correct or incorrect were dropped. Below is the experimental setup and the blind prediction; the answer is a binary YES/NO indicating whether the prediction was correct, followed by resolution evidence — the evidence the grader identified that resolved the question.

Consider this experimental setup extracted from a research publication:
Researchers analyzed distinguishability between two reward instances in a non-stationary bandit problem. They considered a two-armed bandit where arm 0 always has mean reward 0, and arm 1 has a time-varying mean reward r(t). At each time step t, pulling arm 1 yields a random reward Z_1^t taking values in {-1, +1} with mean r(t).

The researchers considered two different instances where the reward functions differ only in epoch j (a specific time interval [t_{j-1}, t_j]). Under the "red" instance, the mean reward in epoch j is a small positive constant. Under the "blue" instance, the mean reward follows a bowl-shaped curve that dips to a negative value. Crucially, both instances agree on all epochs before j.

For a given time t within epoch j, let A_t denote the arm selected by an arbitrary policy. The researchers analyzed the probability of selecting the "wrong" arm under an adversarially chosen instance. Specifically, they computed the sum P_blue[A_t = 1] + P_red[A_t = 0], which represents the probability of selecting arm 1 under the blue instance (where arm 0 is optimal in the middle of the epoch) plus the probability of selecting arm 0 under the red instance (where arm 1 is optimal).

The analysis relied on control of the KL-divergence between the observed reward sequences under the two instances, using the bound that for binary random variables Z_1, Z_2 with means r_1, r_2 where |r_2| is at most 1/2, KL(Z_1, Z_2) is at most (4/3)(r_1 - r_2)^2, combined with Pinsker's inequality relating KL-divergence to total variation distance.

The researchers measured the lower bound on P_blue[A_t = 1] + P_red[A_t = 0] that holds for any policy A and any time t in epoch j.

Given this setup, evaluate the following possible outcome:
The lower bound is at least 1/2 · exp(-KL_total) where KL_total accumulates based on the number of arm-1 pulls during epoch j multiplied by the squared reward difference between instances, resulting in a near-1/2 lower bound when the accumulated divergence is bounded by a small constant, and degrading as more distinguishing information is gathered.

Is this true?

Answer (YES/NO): NO